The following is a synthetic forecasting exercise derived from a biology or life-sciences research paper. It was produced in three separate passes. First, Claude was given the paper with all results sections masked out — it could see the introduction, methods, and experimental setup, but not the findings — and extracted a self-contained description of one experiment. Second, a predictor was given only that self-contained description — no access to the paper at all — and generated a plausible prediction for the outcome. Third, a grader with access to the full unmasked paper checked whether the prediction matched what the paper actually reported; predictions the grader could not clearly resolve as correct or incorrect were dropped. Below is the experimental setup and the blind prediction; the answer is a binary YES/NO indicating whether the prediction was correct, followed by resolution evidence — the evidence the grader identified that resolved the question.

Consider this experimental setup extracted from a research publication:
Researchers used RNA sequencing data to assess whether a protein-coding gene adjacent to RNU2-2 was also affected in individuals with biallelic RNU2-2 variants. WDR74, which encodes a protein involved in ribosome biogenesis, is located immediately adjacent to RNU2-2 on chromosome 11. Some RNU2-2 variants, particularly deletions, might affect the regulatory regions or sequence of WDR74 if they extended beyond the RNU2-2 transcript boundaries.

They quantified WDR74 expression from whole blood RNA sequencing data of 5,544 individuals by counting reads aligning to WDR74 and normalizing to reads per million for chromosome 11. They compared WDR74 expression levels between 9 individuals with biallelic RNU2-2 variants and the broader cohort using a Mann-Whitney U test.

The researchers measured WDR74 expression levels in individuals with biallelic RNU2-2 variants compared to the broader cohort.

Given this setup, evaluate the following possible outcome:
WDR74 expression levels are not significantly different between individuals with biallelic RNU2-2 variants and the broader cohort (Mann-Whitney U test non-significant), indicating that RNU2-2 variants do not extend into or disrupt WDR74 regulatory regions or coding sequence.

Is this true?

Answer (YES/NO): YES